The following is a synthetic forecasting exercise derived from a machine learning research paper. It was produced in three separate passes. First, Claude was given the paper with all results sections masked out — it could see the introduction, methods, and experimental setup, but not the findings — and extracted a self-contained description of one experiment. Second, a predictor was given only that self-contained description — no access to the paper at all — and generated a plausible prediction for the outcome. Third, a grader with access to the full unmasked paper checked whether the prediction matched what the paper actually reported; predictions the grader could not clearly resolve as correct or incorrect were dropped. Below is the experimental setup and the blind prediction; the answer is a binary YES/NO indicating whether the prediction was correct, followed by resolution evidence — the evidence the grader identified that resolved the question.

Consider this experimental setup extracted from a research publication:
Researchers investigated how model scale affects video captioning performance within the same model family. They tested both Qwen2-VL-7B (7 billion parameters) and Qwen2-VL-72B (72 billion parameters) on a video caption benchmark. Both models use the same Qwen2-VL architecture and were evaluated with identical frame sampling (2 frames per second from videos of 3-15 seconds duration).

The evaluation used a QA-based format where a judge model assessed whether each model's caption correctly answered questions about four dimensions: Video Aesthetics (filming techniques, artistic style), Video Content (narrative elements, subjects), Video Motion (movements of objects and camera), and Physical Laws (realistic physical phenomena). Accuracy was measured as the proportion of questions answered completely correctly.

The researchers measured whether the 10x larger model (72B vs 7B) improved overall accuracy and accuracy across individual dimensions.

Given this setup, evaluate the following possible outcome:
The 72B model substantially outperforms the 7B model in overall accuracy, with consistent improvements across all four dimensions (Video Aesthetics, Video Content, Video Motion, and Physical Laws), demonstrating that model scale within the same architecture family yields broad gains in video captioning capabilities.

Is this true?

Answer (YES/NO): NO